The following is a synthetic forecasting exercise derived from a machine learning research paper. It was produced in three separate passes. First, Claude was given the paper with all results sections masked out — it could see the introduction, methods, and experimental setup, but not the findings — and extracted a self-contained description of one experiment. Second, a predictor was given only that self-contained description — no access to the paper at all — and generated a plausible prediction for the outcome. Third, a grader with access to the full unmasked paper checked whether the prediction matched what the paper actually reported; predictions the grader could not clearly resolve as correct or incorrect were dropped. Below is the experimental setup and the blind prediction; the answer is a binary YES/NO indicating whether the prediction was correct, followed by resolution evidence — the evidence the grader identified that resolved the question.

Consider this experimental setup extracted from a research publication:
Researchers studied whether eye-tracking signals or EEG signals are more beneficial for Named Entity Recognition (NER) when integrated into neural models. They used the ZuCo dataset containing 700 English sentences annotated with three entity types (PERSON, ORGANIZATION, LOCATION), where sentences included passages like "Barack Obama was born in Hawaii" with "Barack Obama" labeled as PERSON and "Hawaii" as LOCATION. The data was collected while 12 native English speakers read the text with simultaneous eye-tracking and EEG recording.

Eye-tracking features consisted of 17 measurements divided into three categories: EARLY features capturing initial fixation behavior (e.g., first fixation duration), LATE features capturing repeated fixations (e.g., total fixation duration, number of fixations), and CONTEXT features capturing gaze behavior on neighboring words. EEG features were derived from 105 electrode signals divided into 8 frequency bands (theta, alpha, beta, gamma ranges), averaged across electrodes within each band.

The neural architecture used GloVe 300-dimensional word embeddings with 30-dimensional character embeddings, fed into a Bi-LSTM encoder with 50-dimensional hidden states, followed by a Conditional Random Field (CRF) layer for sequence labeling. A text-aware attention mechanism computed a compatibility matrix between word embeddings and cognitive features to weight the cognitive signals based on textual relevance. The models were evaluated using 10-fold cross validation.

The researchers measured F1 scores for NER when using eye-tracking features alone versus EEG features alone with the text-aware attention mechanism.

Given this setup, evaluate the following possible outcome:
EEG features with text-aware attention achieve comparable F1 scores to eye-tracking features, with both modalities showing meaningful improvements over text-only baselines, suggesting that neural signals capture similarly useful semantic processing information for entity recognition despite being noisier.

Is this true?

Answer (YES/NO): YES